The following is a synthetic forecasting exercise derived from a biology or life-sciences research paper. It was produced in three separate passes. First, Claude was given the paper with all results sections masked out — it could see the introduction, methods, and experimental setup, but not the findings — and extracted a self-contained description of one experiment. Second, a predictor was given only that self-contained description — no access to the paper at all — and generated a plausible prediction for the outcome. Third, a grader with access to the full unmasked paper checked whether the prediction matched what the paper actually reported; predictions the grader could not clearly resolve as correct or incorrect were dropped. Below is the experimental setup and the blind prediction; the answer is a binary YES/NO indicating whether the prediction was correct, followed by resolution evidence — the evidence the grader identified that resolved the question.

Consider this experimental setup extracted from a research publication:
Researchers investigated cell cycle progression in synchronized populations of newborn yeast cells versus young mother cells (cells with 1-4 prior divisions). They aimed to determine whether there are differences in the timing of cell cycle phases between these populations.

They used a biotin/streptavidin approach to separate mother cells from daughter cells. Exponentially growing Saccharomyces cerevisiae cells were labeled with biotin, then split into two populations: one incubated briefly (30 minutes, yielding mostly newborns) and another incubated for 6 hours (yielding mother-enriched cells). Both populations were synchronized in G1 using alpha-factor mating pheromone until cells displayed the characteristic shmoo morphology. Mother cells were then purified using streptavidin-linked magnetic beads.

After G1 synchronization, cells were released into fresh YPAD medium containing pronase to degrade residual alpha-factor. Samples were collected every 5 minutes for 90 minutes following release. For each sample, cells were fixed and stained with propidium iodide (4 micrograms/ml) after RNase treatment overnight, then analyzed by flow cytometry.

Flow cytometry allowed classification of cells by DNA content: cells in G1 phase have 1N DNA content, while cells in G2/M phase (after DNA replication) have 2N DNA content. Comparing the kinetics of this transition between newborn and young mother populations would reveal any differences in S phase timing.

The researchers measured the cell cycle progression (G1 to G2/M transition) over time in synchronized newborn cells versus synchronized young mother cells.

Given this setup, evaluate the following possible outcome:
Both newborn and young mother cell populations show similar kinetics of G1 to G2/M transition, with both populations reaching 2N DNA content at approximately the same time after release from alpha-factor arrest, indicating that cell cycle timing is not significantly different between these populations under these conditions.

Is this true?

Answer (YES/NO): NO